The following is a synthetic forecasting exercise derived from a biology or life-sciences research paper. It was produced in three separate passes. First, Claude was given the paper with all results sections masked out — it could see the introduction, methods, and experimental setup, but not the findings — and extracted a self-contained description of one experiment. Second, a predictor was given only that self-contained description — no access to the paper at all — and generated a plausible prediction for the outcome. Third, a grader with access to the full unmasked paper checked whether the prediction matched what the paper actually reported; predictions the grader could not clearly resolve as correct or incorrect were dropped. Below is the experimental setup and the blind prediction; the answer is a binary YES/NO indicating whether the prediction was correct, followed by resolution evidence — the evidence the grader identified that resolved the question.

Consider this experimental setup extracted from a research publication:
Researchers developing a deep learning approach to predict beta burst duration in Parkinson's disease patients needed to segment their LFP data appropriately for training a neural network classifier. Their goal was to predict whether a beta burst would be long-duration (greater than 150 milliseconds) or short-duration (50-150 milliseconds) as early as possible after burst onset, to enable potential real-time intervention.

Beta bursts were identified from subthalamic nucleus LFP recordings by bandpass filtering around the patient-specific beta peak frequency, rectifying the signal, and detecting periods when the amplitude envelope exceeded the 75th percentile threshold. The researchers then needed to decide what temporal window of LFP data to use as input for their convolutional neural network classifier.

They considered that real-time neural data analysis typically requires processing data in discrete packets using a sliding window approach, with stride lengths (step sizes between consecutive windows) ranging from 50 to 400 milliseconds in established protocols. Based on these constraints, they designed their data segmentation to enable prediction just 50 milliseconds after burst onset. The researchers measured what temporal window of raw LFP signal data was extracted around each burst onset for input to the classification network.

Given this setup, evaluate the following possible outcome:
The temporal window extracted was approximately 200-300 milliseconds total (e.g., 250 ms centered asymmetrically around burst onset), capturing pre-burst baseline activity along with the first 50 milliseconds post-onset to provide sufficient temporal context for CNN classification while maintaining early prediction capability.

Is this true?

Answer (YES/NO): YES